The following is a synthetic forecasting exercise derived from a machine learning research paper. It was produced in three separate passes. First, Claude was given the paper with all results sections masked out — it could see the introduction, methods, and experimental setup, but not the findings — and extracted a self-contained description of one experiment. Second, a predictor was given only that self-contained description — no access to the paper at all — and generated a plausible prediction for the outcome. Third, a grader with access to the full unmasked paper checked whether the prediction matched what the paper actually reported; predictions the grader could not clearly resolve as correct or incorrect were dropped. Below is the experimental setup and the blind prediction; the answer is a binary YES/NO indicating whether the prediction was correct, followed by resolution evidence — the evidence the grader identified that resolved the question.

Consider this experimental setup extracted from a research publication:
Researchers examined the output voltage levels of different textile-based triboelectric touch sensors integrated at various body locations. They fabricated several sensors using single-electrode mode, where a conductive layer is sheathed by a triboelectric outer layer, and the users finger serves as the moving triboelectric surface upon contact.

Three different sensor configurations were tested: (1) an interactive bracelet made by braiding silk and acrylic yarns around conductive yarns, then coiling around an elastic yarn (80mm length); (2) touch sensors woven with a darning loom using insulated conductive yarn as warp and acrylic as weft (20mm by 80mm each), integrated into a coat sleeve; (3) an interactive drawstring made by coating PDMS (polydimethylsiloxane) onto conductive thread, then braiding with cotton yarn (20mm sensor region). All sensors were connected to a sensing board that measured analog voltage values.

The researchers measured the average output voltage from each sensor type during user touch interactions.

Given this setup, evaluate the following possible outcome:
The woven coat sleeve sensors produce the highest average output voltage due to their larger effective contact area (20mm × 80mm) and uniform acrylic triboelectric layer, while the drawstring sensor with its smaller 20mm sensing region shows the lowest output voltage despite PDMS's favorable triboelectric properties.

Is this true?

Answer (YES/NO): NO